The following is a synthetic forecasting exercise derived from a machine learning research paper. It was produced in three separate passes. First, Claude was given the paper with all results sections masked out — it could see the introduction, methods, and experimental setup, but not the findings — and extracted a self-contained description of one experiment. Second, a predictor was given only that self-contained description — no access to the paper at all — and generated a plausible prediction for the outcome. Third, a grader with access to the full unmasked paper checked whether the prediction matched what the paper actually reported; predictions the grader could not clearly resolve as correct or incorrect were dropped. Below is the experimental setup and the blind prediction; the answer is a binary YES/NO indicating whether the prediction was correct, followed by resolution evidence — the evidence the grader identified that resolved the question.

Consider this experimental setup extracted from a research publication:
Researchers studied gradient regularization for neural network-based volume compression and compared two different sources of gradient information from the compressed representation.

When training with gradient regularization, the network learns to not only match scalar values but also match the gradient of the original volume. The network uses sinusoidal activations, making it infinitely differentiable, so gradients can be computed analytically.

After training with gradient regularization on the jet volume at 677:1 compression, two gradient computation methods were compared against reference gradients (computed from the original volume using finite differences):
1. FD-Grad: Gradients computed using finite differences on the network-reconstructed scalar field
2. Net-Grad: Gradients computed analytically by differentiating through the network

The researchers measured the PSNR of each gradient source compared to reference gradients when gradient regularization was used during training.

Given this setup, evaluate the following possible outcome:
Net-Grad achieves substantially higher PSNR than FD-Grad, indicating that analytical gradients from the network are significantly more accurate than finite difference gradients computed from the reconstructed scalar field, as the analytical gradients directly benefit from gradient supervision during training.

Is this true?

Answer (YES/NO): NO